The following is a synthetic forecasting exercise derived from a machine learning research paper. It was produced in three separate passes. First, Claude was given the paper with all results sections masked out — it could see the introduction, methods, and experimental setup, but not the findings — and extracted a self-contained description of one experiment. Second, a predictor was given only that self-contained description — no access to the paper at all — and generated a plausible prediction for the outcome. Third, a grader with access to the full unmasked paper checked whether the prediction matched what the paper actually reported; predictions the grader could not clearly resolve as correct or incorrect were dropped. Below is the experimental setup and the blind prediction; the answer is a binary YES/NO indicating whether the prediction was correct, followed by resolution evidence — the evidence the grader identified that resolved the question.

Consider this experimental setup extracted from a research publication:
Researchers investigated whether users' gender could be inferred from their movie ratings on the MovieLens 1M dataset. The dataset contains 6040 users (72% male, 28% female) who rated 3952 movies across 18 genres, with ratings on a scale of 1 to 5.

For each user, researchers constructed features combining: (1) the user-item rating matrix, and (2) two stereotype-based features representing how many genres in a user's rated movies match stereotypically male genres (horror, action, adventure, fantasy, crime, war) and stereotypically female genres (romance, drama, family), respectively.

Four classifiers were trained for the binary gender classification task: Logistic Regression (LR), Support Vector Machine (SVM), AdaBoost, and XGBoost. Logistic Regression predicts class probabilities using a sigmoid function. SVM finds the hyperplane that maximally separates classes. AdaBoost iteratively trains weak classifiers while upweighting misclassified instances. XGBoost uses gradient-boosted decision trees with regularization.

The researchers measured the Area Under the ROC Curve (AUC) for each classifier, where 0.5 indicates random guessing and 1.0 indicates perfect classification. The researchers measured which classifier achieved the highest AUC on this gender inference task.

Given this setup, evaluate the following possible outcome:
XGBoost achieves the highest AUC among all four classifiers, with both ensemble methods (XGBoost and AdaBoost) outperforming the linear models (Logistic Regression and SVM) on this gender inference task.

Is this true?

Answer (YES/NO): NO